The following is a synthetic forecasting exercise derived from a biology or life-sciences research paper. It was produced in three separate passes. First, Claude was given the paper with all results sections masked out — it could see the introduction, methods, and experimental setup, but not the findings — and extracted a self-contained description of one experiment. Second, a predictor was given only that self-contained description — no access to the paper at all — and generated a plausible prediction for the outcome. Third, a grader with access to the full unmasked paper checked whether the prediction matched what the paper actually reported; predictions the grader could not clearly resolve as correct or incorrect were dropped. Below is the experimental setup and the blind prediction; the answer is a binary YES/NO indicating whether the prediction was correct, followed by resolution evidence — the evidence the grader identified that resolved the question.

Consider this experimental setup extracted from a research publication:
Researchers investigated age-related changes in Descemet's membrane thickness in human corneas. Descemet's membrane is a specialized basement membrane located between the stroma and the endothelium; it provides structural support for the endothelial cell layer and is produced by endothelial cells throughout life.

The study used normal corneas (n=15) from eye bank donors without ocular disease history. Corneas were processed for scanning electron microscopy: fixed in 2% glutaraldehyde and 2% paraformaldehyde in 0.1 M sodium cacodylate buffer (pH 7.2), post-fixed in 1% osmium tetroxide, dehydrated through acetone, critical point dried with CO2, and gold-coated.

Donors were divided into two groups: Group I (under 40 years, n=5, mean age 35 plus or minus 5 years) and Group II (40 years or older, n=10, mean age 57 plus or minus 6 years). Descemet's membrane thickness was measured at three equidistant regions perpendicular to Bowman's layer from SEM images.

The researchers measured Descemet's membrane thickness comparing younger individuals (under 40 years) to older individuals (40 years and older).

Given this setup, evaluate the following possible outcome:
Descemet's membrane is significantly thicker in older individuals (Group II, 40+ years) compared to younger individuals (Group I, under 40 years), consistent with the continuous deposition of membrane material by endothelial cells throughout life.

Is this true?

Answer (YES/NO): NO